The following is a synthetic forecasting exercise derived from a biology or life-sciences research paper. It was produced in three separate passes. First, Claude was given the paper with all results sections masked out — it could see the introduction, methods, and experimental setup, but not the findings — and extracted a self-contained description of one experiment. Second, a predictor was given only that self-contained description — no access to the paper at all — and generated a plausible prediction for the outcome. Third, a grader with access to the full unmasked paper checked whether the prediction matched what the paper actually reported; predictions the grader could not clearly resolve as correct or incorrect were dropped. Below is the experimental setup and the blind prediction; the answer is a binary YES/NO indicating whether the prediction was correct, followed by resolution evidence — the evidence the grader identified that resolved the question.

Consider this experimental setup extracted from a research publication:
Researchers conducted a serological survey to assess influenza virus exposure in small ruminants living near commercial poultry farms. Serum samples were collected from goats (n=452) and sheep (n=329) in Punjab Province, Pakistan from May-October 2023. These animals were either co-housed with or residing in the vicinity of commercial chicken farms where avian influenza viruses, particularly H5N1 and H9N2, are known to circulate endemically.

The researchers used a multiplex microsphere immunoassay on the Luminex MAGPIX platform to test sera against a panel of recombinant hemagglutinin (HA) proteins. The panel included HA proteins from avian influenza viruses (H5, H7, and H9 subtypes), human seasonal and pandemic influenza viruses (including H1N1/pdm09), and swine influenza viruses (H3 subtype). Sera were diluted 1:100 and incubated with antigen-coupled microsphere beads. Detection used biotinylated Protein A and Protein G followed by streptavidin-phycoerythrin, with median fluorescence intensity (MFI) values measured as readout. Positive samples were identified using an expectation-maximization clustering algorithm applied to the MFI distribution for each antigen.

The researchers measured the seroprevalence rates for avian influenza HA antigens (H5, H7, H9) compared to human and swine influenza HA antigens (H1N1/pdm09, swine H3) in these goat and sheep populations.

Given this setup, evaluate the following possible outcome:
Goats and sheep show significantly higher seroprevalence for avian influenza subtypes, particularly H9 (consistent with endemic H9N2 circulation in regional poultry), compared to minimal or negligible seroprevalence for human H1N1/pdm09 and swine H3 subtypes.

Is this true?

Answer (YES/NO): NO